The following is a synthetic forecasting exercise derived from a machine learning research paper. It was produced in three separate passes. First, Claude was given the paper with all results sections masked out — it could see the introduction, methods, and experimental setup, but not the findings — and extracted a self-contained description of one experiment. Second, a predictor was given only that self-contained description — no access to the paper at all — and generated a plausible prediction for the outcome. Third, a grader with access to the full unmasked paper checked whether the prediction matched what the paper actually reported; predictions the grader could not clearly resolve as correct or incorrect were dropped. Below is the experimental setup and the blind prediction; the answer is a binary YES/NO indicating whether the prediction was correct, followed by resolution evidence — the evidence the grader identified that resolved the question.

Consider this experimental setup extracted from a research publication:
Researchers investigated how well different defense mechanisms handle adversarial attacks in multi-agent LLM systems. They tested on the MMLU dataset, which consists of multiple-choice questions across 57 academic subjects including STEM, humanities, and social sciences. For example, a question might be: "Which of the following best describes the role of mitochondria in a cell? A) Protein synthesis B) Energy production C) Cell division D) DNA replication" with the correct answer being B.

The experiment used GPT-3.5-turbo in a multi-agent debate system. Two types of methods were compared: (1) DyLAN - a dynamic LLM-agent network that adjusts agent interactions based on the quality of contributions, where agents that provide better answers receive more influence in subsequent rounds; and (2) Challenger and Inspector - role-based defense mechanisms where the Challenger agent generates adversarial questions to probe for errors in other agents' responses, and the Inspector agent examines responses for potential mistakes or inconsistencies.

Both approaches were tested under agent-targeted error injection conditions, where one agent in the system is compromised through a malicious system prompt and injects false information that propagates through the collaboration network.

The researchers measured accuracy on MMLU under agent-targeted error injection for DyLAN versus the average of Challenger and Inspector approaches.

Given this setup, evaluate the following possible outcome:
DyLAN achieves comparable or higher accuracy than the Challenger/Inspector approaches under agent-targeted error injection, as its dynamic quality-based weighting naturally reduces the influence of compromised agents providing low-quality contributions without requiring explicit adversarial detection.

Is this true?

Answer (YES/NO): YES